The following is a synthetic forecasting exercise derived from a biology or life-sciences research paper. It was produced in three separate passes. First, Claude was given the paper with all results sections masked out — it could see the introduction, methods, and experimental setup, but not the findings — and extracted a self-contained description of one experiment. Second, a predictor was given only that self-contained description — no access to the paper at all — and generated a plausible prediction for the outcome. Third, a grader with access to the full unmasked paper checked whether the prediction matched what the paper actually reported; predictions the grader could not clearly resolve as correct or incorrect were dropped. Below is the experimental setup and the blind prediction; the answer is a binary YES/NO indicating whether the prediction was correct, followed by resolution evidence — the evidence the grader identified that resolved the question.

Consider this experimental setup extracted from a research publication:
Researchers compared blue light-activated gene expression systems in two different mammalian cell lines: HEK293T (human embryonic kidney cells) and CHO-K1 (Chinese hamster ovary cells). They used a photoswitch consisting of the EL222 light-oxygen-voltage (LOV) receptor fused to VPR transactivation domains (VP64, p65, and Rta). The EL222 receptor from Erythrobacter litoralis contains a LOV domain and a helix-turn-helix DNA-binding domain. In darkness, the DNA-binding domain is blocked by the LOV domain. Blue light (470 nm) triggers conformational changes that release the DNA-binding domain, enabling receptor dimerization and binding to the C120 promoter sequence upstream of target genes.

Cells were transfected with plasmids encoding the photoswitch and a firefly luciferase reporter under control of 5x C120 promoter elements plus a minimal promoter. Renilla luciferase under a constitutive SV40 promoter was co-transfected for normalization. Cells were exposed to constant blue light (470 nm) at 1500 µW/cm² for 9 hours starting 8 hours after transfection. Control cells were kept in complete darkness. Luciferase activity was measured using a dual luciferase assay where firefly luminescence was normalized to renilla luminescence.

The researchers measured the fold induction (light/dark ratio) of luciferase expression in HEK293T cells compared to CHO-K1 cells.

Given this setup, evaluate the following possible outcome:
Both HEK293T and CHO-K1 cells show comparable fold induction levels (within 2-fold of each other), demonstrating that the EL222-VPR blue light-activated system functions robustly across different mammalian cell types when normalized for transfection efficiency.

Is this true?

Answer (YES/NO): NO